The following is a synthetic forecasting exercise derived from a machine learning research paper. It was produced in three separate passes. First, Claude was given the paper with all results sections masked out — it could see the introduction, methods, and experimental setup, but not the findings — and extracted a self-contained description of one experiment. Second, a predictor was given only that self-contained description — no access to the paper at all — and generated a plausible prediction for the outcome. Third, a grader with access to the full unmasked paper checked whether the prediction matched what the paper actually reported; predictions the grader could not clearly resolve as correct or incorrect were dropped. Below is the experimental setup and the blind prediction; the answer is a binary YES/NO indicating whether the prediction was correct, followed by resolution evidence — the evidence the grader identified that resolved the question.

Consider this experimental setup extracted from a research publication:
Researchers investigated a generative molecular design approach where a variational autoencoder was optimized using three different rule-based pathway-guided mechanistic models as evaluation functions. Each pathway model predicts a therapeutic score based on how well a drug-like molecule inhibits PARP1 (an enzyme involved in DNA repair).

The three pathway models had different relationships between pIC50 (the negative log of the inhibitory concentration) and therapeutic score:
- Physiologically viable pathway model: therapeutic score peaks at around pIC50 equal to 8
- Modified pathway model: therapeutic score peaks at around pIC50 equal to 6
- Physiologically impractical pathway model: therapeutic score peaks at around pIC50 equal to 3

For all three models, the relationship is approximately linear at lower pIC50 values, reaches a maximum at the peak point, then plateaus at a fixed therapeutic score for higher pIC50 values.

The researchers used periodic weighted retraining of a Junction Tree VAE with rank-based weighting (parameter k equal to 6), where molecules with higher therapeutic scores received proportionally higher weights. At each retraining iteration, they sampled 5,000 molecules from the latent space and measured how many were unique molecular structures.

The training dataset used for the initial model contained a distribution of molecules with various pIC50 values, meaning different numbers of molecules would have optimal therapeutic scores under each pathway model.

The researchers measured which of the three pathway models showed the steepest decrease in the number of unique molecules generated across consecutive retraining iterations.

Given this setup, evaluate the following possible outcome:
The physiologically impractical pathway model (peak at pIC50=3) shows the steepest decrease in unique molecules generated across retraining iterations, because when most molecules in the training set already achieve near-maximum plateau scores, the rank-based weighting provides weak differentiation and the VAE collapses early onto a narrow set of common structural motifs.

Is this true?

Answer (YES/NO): NO